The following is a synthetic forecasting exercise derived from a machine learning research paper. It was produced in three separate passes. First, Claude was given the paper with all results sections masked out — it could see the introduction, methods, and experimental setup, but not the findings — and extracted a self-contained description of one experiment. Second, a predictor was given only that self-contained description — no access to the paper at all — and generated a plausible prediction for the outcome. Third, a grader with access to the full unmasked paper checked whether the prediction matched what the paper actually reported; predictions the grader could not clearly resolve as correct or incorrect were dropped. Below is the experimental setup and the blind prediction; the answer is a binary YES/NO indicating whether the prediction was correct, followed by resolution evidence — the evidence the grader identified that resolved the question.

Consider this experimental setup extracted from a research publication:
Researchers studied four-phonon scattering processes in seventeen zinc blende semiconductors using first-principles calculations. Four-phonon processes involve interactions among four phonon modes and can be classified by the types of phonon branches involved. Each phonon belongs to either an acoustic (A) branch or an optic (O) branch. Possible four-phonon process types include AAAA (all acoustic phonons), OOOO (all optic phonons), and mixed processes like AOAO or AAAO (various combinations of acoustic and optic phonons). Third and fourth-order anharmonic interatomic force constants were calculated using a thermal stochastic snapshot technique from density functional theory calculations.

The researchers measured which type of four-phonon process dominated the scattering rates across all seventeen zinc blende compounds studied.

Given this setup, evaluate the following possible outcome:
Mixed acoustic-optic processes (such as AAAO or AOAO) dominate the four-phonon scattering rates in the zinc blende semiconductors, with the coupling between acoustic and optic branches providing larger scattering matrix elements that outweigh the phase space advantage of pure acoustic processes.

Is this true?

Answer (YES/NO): YES